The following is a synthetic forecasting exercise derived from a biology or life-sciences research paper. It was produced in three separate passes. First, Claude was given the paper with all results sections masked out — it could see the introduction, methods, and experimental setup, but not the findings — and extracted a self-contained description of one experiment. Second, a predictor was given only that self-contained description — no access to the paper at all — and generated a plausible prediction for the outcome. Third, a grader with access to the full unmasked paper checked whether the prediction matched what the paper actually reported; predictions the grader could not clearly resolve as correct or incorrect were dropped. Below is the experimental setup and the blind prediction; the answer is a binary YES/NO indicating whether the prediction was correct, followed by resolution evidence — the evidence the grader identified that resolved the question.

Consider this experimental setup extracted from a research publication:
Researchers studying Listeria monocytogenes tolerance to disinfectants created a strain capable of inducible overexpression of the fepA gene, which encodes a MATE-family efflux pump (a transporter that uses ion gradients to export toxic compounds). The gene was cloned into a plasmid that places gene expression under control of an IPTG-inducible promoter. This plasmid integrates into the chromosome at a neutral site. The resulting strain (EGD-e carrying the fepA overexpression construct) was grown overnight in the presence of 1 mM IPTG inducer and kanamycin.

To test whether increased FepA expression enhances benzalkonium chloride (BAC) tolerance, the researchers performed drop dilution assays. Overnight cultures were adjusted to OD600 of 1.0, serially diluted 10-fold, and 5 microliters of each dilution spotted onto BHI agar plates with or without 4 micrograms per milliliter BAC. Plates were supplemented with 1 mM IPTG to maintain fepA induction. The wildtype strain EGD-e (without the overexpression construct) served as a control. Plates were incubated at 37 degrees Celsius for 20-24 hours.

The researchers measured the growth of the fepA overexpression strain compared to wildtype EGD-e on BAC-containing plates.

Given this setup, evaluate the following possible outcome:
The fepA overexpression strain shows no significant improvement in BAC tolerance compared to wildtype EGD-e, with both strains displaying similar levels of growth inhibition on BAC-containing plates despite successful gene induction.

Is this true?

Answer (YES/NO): NO